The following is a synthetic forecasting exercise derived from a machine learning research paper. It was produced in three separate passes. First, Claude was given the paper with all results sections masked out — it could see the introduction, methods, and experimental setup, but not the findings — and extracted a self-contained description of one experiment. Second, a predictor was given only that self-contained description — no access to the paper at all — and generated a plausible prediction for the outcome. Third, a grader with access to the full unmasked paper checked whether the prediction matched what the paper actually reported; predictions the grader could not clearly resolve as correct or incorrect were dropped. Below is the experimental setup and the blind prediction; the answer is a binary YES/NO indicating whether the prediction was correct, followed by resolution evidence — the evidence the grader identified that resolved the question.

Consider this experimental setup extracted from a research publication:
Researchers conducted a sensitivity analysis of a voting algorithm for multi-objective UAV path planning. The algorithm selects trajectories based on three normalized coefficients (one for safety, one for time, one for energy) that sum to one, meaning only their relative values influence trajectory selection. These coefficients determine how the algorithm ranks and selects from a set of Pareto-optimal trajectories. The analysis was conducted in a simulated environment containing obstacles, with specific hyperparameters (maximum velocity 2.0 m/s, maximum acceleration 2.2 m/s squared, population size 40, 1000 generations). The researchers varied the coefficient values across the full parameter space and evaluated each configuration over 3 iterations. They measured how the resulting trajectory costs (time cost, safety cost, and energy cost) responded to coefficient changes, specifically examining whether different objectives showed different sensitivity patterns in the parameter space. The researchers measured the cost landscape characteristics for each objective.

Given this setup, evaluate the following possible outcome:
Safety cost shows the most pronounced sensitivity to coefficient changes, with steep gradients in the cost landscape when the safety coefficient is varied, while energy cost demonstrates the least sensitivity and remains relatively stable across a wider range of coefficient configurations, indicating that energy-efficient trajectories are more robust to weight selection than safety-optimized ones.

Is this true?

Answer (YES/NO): NO